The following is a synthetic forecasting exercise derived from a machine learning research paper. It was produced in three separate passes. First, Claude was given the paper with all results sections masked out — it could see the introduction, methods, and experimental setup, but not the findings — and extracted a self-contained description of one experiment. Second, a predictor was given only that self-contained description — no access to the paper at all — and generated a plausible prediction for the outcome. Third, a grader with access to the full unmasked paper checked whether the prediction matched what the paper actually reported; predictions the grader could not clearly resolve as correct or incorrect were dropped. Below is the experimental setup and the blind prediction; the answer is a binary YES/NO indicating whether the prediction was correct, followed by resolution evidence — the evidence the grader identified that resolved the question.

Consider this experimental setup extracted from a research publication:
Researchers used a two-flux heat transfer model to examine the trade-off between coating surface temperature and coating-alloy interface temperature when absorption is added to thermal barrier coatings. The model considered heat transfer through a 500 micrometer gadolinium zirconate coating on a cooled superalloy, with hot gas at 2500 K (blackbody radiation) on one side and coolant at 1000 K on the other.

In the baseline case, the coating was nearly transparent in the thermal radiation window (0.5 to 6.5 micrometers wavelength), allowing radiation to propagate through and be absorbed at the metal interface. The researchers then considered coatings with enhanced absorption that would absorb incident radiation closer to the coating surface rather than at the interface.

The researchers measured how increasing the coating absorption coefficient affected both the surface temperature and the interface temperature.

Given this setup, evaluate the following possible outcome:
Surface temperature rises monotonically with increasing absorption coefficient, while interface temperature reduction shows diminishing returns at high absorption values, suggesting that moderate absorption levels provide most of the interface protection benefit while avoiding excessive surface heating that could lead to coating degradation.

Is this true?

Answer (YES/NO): NO